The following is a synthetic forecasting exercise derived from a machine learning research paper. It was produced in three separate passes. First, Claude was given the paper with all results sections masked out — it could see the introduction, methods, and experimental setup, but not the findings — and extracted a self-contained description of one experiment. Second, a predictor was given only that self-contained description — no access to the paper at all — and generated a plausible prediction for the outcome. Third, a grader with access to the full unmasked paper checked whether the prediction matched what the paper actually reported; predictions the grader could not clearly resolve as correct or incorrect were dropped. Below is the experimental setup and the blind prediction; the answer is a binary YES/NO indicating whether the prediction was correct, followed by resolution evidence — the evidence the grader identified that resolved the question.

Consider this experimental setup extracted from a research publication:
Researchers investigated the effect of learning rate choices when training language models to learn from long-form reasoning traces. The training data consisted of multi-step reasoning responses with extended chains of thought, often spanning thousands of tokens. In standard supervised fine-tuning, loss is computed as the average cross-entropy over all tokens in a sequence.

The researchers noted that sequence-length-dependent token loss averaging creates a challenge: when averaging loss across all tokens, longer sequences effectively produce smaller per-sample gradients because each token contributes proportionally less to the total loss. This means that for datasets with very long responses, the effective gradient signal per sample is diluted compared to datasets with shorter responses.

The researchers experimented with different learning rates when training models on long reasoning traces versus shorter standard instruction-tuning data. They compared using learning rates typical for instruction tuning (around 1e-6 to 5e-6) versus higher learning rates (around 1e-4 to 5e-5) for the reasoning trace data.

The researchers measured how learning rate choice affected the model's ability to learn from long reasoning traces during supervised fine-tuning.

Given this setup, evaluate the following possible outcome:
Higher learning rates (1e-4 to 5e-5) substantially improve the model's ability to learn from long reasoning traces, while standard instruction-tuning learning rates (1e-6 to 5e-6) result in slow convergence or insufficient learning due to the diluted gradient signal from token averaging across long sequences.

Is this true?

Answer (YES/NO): YES